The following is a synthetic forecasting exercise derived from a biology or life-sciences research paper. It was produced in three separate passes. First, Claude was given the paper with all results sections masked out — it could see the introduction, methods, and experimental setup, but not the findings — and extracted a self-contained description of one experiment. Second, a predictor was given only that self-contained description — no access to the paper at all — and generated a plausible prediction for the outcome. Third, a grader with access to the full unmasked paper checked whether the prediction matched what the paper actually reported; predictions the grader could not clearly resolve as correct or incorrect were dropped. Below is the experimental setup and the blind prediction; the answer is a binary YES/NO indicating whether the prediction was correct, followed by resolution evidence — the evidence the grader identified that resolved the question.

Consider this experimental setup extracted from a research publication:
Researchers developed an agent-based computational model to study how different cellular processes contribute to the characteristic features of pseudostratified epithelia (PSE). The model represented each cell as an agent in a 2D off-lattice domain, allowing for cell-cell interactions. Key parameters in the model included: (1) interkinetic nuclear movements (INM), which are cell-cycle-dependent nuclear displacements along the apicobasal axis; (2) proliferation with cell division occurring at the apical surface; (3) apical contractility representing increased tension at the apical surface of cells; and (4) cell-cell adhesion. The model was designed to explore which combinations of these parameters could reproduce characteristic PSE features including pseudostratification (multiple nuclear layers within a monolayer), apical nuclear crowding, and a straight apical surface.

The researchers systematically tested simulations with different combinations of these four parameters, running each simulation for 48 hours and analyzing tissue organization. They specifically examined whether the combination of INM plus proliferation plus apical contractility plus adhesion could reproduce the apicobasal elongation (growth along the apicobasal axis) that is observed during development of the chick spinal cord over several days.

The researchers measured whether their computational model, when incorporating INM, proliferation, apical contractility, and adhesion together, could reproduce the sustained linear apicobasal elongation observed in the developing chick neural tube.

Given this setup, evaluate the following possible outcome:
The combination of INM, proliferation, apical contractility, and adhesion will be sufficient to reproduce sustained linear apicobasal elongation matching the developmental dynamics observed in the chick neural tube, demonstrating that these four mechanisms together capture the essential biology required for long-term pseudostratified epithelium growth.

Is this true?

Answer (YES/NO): NO